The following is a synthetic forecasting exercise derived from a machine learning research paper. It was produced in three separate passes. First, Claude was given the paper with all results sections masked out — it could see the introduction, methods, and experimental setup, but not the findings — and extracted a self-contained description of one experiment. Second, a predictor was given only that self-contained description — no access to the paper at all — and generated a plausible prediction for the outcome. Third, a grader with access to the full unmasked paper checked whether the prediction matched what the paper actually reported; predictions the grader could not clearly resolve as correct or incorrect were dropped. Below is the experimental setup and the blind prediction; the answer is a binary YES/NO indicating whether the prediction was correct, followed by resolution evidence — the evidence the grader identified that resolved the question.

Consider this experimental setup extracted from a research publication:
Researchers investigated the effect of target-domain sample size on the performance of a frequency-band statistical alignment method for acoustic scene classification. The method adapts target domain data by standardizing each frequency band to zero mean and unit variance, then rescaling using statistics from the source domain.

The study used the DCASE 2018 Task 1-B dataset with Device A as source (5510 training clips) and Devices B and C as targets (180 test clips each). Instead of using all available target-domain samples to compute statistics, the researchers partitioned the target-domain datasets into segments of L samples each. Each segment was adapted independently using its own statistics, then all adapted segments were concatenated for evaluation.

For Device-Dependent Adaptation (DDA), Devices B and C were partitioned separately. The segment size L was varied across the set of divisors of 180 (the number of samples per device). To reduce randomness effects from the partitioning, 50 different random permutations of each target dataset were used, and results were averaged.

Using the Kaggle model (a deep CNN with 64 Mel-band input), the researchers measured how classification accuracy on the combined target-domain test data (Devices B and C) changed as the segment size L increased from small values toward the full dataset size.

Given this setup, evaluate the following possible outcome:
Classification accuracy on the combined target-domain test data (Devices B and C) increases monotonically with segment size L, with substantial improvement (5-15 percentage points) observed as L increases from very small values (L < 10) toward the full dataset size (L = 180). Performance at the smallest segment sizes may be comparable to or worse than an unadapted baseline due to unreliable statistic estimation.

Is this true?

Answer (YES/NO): NO